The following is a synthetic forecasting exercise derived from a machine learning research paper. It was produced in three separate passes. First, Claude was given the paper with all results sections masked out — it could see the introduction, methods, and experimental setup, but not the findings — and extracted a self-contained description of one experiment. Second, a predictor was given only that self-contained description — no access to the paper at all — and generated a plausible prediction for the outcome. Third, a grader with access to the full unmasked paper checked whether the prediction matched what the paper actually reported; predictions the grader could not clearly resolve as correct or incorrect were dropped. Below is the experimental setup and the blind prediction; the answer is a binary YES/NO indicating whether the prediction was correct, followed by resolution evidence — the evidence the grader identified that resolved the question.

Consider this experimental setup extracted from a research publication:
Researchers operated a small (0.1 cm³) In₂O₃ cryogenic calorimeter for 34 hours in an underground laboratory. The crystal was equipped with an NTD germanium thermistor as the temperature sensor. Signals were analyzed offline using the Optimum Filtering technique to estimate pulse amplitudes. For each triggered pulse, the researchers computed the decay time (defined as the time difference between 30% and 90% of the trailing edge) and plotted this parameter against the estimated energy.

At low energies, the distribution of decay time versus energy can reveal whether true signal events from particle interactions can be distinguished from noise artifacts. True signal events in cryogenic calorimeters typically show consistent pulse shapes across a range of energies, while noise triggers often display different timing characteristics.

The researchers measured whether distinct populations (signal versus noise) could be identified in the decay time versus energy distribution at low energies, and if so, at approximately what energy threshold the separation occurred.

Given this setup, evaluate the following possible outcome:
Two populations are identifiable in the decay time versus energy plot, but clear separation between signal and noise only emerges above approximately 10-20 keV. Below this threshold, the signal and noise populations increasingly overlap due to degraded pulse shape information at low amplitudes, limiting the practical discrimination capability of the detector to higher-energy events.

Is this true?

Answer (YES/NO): YES